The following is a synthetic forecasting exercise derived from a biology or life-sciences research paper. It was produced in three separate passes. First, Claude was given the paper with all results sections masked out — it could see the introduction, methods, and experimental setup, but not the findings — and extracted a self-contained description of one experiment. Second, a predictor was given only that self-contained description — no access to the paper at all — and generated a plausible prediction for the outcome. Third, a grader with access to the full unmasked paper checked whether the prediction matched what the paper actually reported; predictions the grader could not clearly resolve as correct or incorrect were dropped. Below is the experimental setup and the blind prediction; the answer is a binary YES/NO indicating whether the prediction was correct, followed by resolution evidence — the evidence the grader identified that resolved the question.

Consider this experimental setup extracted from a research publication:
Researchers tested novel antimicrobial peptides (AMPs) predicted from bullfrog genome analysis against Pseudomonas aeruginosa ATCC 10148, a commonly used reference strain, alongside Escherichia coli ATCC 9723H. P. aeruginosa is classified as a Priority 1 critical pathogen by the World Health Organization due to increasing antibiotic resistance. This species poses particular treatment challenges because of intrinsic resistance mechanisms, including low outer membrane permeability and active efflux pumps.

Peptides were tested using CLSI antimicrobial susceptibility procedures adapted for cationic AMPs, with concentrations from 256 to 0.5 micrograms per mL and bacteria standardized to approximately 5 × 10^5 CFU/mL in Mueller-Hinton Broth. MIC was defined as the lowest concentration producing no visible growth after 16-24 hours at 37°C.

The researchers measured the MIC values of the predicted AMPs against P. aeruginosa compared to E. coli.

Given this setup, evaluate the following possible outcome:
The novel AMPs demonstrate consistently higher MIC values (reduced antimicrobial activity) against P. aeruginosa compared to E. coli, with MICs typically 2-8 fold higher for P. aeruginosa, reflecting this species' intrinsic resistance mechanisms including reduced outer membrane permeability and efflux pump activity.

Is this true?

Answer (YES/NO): NO